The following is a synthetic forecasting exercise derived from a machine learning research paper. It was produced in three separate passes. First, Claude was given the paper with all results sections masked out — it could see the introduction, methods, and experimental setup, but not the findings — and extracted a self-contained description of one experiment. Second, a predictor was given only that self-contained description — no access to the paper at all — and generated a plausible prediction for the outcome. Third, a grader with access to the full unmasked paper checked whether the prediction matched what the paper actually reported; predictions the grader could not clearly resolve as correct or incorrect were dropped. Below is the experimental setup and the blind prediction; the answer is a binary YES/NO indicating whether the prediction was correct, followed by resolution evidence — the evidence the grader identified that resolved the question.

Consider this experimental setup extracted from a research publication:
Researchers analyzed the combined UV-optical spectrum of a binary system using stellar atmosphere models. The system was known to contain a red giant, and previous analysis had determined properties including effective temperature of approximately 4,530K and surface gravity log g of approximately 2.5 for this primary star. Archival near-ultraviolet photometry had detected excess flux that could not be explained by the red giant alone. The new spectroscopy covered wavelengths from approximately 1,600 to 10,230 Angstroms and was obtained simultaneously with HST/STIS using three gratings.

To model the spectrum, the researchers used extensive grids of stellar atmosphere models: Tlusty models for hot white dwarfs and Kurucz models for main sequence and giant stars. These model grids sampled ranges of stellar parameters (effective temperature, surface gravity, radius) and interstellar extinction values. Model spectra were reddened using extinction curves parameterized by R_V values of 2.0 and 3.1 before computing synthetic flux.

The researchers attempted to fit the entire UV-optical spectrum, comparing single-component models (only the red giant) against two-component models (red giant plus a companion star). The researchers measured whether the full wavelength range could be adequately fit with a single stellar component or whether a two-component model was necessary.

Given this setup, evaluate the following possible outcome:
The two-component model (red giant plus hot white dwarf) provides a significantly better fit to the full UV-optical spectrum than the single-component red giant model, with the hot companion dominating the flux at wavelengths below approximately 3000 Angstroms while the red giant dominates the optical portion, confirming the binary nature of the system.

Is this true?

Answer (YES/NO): NO